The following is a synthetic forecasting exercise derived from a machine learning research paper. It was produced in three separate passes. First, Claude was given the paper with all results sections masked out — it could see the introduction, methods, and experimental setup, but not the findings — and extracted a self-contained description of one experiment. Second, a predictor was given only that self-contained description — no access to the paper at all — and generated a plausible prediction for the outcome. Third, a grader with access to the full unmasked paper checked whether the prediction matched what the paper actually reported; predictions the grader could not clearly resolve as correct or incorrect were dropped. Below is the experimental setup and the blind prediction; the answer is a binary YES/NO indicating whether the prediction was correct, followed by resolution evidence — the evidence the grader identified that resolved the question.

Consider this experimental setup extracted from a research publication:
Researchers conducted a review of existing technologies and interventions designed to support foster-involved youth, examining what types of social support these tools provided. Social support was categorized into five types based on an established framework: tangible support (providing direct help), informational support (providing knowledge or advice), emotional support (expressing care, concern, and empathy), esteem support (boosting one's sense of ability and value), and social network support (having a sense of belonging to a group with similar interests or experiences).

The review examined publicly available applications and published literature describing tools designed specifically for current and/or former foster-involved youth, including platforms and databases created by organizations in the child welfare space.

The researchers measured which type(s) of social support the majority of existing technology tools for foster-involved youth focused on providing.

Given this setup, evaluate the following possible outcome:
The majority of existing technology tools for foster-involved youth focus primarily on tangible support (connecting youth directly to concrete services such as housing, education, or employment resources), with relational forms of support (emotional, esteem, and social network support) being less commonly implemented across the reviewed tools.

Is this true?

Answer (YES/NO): NO